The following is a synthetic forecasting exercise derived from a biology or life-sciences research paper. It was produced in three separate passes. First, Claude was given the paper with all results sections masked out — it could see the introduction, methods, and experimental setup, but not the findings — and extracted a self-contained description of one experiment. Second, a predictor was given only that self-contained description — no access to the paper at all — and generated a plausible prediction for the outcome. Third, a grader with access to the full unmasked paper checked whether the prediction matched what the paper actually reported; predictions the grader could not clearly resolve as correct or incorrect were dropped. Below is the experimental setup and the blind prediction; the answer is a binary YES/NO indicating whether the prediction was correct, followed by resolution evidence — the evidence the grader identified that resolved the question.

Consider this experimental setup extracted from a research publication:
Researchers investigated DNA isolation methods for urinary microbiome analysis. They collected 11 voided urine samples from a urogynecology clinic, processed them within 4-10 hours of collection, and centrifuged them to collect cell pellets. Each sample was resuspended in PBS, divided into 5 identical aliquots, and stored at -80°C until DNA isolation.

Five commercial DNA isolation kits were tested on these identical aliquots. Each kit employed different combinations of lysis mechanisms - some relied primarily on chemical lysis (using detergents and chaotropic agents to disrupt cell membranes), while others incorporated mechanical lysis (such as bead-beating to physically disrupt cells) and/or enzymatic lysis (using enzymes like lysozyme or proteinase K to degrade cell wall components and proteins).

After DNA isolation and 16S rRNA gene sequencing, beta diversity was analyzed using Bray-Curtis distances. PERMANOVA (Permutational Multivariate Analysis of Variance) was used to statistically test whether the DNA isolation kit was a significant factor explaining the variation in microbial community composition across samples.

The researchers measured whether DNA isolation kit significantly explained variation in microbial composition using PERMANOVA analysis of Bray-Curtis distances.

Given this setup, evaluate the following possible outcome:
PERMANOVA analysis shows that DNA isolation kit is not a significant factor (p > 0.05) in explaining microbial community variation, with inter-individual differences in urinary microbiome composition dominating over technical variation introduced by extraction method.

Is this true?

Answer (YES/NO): YES